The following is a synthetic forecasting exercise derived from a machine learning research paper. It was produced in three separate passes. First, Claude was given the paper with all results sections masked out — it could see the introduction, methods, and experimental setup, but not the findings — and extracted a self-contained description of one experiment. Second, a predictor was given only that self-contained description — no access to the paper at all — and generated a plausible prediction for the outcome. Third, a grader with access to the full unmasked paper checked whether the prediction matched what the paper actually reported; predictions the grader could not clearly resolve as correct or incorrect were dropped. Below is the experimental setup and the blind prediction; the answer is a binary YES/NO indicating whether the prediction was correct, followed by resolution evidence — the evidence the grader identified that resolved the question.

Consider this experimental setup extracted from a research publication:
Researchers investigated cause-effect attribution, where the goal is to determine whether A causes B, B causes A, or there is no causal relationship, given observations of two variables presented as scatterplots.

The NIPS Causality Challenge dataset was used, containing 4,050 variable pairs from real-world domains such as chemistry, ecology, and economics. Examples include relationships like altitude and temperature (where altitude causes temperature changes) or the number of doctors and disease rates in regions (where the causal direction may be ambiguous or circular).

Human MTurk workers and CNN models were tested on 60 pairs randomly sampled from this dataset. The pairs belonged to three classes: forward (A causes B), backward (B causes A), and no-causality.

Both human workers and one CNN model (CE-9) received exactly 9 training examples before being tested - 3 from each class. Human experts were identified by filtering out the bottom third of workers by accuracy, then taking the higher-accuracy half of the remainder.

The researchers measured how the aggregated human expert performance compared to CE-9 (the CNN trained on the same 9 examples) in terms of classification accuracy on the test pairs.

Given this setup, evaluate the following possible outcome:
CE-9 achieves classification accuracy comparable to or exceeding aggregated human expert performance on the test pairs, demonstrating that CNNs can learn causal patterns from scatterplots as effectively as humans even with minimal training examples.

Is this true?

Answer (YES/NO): NO